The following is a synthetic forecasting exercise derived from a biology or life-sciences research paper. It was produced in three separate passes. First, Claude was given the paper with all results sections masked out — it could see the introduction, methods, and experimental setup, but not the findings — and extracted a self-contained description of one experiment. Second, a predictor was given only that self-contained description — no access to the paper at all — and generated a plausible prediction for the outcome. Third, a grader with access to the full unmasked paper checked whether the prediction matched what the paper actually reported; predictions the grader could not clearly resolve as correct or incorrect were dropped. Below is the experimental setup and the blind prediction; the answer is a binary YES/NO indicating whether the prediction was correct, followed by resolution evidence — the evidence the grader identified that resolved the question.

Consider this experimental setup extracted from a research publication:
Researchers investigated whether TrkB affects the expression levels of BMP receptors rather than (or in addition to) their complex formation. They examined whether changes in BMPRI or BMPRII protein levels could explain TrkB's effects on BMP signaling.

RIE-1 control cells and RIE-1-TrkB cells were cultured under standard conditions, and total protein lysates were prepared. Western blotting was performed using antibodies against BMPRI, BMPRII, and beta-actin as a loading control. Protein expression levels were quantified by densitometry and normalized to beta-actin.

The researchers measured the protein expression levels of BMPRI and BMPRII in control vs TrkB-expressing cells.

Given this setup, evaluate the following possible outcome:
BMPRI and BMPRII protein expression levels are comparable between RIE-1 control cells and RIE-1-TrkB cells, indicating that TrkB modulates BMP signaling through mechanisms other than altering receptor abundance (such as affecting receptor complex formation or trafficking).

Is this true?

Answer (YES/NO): NO